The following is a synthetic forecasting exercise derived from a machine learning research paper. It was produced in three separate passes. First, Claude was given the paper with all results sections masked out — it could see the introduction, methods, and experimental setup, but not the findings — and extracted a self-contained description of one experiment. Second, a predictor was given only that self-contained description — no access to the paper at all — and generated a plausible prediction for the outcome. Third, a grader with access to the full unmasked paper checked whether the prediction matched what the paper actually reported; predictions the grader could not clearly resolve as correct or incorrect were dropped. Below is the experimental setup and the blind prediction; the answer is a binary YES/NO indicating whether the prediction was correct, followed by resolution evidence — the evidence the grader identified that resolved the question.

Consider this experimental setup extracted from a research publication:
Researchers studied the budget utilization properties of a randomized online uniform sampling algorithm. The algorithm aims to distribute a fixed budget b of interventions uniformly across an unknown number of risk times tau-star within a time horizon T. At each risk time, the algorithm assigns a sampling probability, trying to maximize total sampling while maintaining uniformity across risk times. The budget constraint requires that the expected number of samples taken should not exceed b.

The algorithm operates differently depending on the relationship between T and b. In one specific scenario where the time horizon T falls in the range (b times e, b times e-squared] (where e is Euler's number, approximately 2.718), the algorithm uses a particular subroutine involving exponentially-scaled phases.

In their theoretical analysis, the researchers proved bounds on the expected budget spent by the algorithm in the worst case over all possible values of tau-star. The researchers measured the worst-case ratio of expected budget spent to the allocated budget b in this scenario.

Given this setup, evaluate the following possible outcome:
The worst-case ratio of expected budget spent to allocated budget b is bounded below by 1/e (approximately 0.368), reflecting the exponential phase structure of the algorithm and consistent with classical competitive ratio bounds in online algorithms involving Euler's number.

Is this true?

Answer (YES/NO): YES